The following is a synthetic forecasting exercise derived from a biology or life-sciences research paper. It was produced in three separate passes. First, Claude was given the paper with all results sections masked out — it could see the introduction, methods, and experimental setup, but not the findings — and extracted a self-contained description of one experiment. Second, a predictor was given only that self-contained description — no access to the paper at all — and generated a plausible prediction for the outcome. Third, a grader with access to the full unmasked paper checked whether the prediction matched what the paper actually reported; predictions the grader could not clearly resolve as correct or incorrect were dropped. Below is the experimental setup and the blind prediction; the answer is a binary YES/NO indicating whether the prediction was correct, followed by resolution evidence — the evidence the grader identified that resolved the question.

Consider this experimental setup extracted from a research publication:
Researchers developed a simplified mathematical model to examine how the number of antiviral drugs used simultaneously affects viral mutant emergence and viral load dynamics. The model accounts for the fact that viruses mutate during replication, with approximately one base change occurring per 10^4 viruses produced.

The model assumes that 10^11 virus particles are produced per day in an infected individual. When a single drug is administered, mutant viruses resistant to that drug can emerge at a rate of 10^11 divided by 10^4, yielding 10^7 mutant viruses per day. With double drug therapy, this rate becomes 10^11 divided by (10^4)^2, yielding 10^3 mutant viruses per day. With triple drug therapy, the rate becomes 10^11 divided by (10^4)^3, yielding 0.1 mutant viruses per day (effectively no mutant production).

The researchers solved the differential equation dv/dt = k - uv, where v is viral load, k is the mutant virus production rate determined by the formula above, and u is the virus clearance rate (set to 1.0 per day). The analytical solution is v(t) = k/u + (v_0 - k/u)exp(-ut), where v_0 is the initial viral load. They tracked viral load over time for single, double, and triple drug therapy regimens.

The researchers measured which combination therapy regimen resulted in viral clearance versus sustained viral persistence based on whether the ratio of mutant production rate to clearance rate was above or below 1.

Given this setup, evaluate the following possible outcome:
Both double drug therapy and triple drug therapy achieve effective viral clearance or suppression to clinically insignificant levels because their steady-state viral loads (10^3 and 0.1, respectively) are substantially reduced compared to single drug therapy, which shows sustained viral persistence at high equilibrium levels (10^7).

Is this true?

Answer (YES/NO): NO